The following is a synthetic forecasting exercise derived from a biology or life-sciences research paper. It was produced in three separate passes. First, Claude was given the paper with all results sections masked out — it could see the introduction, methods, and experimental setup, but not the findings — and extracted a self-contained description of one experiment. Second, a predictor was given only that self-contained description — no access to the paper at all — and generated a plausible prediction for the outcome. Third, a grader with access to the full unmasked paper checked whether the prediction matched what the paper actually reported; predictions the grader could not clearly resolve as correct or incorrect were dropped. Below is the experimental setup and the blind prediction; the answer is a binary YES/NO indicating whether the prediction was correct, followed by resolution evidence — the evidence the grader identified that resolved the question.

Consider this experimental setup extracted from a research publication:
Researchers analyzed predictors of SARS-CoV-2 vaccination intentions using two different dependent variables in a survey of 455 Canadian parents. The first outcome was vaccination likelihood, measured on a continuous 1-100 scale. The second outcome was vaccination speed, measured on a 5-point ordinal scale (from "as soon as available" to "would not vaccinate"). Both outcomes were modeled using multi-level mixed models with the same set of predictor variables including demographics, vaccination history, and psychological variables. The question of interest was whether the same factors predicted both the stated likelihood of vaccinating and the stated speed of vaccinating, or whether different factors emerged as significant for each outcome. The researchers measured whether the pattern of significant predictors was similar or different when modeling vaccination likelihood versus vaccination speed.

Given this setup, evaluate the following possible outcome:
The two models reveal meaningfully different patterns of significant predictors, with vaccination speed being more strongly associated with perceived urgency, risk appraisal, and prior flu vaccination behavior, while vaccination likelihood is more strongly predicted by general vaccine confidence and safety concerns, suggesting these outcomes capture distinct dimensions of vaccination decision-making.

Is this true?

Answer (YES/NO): NO